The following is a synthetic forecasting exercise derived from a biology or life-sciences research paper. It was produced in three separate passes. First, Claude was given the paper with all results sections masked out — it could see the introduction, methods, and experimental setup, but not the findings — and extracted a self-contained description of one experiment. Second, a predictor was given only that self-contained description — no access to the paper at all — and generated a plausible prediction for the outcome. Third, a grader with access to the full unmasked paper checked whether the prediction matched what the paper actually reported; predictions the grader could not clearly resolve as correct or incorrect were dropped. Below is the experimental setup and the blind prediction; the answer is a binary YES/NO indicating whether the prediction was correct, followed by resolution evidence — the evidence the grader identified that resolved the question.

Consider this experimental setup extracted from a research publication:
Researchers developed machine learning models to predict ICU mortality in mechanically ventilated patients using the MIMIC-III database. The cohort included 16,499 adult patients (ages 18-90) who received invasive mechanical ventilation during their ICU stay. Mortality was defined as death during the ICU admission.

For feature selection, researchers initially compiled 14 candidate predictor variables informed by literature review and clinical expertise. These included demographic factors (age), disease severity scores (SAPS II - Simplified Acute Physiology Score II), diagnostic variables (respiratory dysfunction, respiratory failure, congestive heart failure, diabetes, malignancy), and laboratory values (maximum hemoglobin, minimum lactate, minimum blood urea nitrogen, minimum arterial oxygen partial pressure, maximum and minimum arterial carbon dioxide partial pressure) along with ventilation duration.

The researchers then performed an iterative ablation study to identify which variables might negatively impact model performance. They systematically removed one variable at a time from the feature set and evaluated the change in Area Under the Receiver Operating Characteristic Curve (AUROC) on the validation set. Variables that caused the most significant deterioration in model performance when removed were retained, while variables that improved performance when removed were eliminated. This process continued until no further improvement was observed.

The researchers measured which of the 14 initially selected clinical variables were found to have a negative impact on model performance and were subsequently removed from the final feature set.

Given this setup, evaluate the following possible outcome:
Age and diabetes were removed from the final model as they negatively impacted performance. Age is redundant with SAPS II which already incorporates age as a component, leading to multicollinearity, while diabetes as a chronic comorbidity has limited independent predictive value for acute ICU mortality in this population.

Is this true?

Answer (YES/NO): NO